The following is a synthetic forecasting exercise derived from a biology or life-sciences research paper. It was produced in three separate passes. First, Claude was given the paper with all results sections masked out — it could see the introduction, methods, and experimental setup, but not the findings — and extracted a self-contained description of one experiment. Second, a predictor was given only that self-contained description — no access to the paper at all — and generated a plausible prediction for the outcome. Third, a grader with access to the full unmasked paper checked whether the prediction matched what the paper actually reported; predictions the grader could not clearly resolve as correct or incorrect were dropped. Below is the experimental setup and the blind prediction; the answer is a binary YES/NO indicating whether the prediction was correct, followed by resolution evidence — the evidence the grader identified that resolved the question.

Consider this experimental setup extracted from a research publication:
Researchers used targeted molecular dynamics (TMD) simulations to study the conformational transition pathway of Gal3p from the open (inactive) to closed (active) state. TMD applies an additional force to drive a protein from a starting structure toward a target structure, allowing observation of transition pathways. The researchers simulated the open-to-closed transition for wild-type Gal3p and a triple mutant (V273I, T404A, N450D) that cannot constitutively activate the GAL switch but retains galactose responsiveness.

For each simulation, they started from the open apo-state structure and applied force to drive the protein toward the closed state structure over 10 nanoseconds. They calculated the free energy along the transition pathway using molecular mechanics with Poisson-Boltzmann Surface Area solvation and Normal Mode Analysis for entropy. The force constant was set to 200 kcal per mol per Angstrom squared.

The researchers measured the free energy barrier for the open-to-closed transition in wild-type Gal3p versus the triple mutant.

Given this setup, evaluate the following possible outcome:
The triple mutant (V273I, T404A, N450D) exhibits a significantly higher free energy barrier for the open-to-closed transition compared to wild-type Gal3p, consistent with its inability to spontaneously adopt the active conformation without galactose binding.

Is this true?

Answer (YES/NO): YES